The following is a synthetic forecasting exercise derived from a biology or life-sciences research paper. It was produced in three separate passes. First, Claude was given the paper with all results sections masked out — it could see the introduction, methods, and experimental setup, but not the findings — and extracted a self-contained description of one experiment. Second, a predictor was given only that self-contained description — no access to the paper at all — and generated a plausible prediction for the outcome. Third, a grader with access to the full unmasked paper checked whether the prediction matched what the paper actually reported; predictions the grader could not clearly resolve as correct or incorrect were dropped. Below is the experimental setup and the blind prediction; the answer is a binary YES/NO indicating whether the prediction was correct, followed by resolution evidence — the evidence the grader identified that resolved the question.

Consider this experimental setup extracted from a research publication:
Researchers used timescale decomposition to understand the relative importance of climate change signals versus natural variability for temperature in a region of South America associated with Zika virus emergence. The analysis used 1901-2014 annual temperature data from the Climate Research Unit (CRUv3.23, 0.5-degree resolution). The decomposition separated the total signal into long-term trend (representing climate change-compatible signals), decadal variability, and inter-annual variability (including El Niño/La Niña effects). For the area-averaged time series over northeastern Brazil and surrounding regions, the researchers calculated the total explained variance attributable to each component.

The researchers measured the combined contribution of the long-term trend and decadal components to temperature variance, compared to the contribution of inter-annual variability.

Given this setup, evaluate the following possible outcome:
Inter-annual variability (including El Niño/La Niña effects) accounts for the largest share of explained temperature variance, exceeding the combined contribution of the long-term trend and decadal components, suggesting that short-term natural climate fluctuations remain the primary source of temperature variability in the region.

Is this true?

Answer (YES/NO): NO